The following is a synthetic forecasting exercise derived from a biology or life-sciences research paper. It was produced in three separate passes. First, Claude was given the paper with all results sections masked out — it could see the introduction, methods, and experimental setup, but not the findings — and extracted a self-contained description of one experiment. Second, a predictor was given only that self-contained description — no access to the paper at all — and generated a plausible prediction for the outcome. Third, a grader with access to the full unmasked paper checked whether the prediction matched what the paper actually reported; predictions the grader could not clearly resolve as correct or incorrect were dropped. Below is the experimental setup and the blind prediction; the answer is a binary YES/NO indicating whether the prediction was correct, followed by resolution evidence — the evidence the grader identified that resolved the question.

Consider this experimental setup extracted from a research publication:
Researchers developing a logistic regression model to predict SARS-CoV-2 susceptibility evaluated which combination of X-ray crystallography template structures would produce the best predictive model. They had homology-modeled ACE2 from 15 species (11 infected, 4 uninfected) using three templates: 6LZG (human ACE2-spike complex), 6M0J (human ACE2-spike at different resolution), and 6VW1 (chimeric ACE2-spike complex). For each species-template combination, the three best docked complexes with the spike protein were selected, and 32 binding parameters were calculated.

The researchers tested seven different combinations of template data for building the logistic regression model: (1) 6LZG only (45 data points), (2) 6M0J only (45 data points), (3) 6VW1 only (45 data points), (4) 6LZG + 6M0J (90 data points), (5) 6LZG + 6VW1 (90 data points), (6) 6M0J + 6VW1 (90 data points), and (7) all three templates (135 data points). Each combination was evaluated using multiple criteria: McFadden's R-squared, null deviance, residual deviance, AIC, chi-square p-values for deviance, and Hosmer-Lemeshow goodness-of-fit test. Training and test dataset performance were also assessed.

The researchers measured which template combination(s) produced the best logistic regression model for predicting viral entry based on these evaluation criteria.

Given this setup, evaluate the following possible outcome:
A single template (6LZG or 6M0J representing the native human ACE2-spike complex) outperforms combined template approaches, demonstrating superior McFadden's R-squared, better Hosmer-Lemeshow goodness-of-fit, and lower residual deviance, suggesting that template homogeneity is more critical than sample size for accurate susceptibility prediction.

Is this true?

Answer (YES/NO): NO